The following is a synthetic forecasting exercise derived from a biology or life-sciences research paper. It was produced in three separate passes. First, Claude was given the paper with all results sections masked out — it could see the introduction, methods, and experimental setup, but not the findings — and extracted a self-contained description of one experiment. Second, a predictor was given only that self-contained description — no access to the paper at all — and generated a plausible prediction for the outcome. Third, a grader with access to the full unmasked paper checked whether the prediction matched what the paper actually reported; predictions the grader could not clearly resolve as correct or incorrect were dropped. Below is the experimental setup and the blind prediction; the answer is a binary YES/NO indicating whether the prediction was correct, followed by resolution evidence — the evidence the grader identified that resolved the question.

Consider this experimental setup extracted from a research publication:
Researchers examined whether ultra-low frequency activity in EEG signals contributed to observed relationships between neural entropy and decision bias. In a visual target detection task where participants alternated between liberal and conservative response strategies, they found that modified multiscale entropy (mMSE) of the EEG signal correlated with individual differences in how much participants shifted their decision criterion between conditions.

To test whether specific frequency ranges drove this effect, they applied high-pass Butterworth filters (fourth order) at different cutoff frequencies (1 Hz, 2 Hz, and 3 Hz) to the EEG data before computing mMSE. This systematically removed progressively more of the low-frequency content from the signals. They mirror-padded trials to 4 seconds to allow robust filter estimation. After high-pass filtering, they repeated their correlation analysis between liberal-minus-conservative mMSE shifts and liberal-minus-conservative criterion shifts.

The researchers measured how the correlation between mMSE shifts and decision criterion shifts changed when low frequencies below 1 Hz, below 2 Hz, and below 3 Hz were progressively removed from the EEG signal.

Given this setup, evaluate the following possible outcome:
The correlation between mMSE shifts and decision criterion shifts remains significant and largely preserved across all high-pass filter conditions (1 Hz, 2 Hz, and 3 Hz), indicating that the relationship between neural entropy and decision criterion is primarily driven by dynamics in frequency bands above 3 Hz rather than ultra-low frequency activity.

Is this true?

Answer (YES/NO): NO